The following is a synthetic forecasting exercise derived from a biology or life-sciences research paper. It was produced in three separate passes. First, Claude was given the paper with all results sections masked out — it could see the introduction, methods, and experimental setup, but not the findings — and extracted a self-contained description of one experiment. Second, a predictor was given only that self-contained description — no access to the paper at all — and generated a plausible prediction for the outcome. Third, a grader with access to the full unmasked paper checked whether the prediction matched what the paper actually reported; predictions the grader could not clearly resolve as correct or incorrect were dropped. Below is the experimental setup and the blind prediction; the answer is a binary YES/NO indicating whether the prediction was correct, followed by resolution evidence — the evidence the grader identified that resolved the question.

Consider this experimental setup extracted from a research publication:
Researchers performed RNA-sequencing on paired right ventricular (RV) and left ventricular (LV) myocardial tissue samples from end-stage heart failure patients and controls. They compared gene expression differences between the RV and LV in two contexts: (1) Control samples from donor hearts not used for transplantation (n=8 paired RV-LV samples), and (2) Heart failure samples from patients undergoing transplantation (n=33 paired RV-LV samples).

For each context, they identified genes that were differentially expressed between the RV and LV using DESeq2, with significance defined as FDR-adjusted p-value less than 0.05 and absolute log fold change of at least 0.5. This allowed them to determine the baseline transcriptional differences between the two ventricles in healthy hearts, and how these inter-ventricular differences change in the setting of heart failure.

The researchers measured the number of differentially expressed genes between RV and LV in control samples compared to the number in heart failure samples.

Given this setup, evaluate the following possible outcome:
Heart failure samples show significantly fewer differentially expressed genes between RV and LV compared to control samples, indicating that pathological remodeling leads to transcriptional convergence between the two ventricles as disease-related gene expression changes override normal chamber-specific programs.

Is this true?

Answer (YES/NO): YES